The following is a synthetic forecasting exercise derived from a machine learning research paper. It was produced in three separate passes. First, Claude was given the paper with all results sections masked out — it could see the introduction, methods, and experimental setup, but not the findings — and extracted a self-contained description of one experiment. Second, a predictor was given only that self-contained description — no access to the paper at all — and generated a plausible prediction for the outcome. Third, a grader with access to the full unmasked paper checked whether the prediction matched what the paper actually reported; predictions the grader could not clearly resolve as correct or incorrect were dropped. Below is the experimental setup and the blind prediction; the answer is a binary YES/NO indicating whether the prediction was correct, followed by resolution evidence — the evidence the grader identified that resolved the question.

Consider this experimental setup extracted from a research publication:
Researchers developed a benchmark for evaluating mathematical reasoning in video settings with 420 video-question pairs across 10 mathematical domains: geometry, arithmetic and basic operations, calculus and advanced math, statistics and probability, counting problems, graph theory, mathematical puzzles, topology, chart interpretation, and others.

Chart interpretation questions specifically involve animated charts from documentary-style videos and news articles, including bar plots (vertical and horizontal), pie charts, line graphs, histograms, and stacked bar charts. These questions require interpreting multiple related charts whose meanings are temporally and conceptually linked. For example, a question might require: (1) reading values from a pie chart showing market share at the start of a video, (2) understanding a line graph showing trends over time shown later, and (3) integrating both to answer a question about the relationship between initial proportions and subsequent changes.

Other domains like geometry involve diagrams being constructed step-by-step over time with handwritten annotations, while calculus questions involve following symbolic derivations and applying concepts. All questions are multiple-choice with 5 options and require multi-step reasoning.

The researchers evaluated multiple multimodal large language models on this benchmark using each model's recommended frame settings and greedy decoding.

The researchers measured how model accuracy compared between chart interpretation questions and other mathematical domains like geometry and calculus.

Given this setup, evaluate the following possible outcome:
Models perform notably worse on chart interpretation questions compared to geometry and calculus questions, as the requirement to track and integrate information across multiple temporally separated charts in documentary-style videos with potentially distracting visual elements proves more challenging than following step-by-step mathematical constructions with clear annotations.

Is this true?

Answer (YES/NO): YES